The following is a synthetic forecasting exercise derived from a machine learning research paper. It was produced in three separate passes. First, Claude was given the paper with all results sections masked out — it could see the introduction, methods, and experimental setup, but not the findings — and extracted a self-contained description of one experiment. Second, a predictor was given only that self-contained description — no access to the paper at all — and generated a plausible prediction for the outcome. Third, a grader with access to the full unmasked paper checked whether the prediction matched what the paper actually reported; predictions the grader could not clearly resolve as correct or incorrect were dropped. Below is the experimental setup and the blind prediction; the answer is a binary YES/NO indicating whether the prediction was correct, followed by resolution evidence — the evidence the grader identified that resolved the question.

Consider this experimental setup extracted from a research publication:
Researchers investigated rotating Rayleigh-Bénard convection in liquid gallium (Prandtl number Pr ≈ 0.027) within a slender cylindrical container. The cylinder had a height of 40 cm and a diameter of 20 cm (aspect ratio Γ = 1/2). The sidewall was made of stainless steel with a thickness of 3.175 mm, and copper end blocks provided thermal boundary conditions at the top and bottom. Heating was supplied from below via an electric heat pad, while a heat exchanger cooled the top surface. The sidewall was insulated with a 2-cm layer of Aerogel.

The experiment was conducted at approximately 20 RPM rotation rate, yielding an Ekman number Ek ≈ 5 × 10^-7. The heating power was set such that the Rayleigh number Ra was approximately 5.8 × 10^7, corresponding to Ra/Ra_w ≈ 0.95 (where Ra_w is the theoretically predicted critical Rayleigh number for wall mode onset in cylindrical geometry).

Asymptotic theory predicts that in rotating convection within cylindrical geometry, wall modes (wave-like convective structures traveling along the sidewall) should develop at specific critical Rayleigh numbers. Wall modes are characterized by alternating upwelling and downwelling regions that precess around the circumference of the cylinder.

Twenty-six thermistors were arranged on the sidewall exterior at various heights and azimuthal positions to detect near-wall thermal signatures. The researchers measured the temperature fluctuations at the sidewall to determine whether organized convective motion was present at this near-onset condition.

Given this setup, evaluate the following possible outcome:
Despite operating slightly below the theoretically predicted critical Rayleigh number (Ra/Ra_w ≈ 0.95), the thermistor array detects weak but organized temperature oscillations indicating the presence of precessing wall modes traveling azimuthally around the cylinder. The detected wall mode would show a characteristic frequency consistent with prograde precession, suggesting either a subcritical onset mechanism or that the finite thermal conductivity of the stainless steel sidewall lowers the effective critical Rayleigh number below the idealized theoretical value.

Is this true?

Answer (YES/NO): NO